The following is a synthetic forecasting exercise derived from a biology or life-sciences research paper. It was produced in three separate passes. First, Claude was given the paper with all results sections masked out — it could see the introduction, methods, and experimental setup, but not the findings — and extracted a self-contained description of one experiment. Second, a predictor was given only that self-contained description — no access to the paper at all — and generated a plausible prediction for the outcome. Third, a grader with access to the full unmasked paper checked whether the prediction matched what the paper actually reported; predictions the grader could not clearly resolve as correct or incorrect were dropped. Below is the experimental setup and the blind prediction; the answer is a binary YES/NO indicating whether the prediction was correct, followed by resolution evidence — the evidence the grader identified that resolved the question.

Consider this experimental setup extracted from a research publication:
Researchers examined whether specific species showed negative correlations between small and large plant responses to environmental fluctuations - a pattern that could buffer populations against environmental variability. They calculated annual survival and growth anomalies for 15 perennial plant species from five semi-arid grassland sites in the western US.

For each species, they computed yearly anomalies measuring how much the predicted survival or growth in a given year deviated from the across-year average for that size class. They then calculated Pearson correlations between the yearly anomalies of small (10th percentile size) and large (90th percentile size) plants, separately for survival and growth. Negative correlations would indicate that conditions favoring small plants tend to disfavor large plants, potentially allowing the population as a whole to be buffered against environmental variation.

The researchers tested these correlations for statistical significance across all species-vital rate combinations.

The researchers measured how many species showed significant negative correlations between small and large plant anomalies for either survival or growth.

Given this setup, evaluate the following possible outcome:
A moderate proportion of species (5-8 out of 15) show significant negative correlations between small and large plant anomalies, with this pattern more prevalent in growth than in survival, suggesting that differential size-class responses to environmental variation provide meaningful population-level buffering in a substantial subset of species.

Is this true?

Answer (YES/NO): NO